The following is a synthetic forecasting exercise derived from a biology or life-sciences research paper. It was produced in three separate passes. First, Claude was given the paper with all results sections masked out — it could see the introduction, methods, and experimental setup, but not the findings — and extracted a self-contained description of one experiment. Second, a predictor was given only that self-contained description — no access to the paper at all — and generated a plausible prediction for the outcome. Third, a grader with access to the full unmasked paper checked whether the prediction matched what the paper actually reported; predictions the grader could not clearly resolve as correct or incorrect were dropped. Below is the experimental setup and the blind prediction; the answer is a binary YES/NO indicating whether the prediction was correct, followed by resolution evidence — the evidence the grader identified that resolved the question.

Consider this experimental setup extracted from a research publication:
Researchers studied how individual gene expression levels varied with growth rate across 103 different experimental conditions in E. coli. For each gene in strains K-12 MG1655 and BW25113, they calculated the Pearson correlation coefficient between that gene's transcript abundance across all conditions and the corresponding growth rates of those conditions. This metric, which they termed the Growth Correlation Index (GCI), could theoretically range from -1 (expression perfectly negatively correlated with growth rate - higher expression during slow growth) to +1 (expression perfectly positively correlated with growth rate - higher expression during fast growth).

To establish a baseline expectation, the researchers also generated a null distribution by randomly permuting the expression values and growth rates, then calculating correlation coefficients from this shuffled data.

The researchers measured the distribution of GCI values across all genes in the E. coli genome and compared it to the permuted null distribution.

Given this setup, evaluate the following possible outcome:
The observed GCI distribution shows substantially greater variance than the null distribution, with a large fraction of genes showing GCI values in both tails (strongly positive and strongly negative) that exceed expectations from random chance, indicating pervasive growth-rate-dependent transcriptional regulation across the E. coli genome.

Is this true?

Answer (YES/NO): NO